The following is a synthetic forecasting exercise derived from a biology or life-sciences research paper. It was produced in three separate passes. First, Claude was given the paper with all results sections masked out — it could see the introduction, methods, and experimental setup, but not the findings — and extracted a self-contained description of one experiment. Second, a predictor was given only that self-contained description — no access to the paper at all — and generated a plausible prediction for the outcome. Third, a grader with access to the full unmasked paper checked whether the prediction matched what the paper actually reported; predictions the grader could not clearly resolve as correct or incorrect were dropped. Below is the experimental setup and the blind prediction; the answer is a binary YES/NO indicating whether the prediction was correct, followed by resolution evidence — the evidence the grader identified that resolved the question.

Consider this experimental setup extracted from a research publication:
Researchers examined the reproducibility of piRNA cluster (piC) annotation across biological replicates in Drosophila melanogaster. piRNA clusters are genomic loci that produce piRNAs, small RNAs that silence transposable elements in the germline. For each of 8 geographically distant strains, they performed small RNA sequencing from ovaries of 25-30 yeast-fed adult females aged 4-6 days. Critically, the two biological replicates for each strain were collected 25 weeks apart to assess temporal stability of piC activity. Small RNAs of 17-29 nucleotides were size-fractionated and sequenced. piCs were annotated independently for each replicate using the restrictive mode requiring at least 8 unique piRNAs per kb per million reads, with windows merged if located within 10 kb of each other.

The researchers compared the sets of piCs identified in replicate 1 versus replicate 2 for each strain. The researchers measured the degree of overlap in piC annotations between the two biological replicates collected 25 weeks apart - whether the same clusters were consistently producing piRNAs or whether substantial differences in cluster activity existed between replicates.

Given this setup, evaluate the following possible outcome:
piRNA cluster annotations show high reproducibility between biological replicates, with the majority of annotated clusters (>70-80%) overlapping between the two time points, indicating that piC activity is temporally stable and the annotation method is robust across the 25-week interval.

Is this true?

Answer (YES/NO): YES